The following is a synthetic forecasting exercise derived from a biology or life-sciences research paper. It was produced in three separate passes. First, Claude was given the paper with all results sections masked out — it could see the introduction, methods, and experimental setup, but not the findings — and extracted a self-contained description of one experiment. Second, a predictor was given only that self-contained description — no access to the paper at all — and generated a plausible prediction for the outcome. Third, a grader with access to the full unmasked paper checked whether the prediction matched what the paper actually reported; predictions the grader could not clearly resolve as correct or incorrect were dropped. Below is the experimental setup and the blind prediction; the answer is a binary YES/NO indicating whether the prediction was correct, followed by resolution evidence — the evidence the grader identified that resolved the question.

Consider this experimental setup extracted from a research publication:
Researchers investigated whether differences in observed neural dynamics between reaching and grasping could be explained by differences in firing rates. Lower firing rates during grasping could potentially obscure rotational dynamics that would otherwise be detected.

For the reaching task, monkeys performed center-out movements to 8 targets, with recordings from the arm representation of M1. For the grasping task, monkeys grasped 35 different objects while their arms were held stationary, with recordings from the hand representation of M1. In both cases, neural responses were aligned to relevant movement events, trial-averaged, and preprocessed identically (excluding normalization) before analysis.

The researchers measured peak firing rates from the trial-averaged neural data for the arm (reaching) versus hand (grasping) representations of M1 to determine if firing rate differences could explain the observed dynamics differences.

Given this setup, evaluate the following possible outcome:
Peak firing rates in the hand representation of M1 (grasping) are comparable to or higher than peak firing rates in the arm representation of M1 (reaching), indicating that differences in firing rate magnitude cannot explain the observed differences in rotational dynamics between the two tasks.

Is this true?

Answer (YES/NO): YES